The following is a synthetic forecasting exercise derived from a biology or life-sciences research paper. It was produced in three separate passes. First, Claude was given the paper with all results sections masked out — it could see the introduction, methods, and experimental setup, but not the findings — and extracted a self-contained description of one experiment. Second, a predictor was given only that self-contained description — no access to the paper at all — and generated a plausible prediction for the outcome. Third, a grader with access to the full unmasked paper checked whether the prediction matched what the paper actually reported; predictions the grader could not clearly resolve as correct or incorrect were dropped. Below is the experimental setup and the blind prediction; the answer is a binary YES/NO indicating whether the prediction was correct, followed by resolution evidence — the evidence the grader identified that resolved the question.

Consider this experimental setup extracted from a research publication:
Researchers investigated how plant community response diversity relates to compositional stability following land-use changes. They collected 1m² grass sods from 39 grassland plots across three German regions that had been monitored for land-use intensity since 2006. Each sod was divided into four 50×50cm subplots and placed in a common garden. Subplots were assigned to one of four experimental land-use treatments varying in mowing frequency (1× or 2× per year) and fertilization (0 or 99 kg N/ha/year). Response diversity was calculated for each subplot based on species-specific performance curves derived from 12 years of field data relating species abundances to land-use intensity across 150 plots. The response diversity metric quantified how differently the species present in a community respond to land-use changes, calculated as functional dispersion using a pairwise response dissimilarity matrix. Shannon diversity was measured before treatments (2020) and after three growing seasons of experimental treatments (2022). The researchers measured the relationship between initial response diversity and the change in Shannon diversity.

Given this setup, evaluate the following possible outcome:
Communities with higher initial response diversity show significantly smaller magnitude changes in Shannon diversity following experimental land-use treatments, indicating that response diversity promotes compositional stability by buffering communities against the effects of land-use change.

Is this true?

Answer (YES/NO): NO